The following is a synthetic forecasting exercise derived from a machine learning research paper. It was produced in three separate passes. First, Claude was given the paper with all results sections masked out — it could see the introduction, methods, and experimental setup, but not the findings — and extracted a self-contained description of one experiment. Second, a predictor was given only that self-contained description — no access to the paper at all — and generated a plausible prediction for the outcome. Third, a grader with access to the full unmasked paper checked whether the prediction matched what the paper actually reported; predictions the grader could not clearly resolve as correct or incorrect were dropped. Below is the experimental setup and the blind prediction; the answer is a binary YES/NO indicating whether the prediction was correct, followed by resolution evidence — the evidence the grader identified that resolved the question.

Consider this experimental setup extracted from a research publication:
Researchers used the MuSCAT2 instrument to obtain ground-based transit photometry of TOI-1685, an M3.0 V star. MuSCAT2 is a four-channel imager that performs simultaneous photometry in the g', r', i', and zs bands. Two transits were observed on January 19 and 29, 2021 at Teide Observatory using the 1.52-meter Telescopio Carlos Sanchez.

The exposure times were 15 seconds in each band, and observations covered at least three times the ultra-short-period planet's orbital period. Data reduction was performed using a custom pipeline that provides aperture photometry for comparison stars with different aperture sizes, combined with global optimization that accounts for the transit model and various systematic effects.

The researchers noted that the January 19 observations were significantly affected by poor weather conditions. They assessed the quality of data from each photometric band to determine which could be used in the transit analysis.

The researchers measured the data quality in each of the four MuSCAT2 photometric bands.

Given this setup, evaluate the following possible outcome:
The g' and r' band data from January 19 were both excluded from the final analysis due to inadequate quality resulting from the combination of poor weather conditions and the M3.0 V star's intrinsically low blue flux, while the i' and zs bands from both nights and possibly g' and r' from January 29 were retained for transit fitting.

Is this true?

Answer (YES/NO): NO